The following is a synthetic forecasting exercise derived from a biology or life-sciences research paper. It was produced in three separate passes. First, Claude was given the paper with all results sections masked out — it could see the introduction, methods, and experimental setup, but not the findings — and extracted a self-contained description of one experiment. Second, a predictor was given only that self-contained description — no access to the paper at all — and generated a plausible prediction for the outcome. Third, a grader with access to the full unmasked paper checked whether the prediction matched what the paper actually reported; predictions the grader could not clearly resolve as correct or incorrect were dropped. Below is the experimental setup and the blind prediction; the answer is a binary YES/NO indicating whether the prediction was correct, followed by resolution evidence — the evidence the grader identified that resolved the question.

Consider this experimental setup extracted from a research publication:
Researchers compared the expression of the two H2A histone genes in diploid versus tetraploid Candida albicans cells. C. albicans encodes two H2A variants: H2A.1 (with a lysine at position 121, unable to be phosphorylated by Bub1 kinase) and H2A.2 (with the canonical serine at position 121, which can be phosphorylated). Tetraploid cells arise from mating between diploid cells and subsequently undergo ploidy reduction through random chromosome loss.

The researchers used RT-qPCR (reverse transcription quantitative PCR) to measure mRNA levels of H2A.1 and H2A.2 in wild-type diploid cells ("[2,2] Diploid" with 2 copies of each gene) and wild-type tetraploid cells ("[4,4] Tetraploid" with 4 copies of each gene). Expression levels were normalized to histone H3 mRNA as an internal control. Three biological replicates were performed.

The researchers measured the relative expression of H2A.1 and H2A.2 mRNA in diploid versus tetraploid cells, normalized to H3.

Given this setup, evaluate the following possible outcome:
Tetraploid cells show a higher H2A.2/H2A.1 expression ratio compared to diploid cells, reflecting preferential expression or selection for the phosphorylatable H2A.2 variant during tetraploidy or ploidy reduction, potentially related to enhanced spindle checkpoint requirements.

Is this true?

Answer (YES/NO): NO